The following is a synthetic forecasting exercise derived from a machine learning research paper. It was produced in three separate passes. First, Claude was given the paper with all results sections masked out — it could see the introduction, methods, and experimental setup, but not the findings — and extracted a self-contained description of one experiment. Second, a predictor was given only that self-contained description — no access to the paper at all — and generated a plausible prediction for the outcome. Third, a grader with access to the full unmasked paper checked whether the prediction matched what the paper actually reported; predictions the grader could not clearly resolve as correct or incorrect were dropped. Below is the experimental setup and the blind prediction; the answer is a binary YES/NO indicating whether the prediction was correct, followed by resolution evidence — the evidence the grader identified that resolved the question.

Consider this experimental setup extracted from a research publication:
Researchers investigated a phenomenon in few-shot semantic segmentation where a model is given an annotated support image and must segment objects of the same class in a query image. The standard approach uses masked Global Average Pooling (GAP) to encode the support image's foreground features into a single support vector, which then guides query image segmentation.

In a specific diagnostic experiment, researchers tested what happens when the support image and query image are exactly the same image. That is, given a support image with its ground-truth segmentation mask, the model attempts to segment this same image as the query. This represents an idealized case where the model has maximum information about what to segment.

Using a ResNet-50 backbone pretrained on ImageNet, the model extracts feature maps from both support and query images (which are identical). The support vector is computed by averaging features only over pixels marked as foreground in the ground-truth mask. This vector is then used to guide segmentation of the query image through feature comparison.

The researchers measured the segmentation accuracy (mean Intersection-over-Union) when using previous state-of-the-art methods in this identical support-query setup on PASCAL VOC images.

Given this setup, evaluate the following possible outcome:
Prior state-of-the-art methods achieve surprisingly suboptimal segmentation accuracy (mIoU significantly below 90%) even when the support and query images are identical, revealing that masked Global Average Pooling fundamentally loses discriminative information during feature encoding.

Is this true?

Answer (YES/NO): YES